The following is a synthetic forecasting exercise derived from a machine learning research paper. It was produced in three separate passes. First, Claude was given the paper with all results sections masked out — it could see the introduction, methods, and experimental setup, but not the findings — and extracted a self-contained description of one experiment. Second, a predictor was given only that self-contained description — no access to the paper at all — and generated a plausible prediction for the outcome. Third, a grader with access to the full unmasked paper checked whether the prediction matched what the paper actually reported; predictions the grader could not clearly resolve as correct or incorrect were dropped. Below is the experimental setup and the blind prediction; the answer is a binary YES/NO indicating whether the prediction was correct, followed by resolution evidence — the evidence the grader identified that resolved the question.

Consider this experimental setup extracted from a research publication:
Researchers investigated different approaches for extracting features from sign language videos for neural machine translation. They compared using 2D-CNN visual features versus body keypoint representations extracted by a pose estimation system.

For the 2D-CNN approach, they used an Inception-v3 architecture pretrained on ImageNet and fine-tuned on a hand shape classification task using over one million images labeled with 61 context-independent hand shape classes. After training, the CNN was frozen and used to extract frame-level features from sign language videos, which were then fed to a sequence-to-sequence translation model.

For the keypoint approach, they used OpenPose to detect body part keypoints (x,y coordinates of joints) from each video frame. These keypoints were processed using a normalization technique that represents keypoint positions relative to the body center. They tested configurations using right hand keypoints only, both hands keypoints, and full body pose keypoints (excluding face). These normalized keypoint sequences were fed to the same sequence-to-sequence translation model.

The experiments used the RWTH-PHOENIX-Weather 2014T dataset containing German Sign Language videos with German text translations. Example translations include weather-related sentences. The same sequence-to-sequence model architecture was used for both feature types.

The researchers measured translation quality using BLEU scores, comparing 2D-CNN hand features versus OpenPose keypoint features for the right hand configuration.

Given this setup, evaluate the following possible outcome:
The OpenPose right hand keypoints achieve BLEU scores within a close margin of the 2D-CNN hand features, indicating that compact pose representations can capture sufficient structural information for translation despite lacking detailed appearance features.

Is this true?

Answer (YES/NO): NO